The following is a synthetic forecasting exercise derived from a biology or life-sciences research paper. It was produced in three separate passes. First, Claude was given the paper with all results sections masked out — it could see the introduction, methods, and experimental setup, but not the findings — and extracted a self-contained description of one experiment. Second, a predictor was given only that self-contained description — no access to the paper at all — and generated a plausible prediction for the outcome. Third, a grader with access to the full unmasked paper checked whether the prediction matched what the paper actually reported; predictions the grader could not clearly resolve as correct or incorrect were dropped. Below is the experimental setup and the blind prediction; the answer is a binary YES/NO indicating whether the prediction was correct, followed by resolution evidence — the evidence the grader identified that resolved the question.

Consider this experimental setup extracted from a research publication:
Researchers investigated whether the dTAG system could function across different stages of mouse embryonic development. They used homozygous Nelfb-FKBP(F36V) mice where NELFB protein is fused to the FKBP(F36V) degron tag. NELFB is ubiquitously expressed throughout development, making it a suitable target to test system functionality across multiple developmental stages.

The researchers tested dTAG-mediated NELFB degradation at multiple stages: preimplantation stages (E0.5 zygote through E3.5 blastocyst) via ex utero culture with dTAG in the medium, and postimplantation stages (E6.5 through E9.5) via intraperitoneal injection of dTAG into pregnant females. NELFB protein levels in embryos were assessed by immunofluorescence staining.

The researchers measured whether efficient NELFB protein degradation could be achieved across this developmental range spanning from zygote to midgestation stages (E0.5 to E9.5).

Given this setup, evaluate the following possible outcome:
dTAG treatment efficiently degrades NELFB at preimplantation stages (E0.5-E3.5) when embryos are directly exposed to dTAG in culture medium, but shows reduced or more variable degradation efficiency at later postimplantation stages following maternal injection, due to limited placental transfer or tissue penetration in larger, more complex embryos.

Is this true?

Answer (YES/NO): NO